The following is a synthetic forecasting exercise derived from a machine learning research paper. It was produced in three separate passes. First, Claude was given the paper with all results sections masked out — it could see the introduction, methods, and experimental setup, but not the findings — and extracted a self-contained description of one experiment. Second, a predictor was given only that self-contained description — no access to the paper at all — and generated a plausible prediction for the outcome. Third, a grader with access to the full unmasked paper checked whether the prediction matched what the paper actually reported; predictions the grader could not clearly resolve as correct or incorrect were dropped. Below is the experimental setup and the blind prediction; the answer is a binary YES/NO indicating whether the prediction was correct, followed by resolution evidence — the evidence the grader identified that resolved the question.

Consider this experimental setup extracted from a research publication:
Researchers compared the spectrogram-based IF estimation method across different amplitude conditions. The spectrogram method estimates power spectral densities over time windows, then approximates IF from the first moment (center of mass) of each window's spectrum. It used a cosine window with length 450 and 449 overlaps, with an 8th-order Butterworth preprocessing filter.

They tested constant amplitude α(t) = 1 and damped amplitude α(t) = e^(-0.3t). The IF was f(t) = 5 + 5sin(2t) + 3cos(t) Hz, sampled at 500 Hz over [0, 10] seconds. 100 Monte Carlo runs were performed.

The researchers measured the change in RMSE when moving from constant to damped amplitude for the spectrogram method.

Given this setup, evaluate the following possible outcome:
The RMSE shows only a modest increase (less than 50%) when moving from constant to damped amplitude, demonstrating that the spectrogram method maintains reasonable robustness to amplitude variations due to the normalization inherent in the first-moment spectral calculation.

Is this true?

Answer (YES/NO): YES